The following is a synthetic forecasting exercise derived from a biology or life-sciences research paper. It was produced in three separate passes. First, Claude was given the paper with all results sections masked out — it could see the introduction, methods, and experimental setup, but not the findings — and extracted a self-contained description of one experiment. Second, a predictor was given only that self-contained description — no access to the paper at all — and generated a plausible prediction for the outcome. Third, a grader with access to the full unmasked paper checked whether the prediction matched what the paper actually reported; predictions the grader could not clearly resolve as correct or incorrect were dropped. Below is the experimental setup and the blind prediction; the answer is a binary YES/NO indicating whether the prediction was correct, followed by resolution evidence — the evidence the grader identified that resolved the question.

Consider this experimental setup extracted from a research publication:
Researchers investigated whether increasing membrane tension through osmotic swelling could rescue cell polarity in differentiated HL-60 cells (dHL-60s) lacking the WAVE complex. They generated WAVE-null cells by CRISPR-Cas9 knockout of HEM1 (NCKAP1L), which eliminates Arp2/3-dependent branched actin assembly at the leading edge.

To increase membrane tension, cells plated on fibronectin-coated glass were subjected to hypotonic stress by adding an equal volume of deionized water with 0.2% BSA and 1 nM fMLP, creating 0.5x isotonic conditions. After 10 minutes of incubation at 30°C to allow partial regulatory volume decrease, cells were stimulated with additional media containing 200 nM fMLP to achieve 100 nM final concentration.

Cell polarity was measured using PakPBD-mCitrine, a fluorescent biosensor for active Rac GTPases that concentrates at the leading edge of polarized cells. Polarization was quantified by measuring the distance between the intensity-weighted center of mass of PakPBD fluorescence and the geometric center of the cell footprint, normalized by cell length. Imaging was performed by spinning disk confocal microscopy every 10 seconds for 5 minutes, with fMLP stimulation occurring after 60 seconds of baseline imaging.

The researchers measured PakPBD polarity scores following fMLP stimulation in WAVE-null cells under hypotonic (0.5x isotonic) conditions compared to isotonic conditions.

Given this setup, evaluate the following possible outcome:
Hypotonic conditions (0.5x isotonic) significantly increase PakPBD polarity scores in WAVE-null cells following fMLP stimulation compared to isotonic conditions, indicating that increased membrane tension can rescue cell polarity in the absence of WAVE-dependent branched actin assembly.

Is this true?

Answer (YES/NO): NO